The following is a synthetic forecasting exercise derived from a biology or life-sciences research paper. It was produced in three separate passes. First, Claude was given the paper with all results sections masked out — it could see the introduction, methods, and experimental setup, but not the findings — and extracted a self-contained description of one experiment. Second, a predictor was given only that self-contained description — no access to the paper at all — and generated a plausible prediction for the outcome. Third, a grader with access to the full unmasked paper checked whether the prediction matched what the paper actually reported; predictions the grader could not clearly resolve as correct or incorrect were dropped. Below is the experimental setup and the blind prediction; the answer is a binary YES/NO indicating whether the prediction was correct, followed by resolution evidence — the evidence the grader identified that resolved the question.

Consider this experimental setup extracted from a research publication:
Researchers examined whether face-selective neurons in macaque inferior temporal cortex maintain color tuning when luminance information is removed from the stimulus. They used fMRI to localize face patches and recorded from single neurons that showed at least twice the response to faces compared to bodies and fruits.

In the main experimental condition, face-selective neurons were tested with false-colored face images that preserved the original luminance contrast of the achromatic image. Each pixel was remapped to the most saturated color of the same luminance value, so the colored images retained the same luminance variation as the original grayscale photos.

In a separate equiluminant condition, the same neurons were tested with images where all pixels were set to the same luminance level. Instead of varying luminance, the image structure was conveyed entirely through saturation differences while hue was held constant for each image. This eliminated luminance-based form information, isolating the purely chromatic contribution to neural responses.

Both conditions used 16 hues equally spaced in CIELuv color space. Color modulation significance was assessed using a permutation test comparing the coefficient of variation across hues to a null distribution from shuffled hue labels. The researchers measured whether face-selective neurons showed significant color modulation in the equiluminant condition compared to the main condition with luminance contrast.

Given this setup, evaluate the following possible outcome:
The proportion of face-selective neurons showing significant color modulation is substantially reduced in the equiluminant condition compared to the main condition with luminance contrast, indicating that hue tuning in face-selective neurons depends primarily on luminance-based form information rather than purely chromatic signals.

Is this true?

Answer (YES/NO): YES